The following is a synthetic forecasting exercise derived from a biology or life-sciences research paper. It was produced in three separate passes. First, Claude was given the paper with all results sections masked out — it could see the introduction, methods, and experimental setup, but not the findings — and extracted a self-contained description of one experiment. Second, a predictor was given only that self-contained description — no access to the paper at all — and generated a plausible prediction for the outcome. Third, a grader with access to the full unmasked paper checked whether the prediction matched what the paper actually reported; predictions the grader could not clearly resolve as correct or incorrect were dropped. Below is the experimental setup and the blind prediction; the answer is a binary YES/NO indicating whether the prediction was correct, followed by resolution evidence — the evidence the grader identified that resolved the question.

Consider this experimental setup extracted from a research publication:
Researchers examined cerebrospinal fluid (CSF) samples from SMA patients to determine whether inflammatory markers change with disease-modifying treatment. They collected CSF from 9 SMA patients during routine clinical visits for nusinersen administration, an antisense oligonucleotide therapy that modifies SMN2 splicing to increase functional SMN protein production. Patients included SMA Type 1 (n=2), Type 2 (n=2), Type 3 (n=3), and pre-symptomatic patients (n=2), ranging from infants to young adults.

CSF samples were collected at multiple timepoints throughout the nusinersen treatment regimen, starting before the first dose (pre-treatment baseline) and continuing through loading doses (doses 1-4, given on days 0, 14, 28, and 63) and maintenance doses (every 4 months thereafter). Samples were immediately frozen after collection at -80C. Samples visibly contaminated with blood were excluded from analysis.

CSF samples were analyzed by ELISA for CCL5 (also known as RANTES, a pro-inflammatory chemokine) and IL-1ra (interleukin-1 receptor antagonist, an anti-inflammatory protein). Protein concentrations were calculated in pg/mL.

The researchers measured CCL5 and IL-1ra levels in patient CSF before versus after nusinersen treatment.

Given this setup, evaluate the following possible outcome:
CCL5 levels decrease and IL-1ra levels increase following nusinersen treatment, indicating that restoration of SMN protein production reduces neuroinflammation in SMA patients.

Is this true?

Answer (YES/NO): NO